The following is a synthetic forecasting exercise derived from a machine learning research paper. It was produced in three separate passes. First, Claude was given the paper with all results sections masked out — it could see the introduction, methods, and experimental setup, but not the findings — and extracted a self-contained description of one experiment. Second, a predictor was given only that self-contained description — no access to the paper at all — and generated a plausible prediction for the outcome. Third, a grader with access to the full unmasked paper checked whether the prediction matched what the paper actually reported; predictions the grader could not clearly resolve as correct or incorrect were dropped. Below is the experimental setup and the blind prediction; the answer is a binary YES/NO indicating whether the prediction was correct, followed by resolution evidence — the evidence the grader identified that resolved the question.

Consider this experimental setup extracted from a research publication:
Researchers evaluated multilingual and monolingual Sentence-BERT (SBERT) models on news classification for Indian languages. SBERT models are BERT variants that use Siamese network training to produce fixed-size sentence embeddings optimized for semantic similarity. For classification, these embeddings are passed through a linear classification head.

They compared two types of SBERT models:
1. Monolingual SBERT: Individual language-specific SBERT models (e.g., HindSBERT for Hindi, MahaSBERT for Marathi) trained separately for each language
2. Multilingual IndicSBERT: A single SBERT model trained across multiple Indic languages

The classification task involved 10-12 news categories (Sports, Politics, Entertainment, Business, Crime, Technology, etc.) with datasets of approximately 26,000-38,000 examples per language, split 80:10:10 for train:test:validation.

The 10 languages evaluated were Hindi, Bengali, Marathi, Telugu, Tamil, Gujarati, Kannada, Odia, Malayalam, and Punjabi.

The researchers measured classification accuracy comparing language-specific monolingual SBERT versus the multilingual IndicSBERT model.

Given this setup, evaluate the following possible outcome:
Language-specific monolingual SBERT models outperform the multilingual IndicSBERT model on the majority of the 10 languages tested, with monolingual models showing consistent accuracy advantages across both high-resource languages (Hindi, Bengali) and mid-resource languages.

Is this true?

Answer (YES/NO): YES